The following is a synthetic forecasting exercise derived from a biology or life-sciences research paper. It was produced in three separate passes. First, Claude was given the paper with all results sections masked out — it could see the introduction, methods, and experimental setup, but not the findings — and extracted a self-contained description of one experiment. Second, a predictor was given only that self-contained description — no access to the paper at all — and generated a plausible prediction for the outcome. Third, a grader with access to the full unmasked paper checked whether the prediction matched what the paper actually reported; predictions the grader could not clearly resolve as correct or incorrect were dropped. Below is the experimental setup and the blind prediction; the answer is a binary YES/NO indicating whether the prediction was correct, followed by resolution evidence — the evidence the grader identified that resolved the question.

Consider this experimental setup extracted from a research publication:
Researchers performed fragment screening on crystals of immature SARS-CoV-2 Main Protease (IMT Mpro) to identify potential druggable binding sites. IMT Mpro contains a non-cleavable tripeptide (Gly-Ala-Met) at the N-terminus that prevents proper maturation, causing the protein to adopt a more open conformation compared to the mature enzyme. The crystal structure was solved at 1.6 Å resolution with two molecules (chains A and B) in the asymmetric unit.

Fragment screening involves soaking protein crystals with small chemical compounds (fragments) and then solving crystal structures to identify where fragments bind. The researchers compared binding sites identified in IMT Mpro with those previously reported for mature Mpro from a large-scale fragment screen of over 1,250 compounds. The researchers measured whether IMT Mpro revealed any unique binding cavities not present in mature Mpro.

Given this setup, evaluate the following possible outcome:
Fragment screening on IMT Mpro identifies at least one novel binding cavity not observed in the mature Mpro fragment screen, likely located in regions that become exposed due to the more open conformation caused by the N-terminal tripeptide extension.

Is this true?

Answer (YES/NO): YES